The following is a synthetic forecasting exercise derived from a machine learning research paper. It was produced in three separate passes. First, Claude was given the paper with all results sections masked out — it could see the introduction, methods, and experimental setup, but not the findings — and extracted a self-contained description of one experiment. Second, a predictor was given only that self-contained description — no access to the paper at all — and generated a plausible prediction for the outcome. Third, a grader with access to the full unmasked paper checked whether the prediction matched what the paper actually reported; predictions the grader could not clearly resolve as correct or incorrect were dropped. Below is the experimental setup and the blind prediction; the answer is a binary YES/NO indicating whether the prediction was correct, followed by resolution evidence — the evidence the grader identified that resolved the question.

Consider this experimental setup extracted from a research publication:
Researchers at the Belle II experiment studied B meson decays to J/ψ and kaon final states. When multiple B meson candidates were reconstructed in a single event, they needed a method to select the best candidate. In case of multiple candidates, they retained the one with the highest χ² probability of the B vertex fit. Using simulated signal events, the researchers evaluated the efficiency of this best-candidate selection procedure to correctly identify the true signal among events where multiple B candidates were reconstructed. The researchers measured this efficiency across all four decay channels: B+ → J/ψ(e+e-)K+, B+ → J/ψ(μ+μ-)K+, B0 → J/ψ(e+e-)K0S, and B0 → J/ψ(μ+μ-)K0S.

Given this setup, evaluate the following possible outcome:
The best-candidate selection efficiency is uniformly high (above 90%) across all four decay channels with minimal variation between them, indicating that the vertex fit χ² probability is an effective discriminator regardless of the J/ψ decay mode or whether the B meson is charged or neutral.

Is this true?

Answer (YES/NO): NO